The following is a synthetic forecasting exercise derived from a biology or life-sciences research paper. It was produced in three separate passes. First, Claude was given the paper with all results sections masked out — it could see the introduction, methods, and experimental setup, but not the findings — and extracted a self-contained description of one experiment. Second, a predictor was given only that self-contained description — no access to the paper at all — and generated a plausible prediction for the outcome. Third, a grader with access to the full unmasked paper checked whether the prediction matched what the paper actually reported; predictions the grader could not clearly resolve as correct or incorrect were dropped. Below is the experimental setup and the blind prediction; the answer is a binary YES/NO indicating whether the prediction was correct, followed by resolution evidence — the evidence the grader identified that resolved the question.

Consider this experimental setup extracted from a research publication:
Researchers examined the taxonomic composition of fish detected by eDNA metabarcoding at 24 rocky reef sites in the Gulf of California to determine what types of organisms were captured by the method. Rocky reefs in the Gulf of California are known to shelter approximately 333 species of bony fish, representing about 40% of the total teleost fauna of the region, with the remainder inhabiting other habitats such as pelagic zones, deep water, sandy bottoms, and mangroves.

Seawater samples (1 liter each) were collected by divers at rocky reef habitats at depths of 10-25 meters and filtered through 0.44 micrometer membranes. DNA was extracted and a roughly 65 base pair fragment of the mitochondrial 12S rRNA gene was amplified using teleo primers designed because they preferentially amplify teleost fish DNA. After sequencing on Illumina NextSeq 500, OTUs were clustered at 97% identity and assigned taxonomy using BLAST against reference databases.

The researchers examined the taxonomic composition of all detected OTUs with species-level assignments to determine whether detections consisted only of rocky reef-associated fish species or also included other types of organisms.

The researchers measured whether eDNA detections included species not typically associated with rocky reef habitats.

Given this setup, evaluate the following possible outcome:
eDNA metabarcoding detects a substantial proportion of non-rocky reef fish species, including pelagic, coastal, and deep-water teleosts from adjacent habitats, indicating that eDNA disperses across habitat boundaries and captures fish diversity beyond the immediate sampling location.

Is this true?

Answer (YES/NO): YES